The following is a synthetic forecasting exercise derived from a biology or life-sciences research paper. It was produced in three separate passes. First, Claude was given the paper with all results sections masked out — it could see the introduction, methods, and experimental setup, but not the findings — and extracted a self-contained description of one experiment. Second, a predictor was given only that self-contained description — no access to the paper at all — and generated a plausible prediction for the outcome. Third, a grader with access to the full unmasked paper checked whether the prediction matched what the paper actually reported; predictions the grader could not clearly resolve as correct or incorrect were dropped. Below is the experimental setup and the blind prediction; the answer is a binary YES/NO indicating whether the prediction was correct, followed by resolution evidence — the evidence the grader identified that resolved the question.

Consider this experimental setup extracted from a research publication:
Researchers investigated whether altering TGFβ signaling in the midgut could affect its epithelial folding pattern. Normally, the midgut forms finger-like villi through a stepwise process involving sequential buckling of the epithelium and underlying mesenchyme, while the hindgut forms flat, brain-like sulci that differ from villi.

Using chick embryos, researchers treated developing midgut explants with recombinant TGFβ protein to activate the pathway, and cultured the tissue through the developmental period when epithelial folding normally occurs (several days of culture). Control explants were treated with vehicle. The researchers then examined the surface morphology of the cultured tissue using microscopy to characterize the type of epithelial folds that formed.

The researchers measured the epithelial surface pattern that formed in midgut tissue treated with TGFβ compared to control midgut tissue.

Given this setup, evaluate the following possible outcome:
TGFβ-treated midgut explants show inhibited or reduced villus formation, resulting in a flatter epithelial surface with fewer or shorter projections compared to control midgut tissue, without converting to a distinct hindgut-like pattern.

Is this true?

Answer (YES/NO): NO